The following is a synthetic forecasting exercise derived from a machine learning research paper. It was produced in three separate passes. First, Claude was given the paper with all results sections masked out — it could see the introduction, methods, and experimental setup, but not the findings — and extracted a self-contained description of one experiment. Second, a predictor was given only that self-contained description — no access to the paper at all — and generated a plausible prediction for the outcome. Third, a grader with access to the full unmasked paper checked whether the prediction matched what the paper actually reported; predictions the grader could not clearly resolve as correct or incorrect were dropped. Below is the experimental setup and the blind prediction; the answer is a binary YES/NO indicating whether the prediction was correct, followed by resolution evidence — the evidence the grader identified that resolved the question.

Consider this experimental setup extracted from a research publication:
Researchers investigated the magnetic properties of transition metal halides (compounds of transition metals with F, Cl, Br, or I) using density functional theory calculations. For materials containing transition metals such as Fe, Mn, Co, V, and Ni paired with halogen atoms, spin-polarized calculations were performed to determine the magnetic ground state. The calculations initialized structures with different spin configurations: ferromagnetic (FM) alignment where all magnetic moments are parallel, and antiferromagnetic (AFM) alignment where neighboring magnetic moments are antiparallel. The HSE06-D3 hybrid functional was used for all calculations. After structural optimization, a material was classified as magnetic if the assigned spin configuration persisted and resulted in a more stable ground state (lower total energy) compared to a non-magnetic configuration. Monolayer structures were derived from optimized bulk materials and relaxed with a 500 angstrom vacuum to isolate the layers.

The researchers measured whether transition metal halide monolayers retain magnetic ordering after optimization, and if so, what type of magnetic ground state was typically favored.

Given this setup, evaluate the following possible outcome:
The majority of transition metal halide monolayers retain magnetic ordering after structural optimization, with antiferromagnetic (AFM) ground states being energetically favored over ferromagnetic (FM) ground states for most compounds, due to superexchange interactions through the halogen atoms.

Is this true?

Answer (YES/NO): NO